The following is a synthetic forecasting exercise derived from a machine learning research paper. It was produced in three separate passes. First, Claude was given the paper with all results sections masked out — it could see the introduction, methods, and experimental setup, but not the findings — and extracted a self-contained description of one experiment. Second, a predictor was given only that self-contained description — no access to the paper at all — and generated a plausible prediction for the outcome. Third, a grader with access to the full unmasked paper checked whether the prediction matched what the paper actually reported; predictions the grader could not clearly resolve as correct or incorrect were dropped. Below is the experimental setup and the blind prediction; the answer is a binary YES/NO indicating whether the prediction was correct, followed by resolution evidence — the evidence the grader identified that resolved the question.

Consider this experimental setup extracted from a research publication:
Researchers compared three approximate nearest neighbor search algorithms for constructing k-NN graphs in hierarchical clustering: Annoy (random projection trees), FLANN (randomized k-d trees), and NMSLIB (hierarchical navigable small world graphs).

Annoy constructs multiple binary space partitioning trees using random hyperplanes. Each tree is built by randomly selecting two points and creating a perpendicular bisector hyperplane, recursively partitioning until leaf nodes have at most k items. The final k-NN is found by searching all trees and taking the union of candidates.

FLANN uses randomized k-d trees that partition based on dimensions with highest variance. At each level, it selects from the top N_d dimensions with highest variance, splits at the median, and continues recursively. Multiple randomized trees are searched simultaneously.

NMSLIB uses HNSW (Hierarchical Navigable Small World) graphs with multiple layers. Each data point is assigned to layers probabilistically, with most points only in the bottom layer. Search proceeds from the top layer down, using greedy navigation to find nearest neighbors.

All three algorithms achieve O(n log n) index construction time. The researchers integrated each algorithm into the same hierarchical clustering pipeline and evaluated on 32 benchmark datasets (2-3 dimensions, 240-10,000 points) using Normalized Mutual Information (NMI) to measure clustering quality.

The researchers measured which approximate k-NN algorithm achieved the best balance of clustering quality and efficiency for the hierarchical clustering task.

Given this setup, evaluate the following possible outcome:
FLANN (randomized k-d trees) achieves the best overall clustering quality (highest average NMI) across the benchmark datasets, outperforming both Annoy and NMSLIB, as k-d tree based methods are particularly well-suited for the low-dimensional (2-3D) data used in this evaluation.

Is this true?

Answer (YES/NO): NO